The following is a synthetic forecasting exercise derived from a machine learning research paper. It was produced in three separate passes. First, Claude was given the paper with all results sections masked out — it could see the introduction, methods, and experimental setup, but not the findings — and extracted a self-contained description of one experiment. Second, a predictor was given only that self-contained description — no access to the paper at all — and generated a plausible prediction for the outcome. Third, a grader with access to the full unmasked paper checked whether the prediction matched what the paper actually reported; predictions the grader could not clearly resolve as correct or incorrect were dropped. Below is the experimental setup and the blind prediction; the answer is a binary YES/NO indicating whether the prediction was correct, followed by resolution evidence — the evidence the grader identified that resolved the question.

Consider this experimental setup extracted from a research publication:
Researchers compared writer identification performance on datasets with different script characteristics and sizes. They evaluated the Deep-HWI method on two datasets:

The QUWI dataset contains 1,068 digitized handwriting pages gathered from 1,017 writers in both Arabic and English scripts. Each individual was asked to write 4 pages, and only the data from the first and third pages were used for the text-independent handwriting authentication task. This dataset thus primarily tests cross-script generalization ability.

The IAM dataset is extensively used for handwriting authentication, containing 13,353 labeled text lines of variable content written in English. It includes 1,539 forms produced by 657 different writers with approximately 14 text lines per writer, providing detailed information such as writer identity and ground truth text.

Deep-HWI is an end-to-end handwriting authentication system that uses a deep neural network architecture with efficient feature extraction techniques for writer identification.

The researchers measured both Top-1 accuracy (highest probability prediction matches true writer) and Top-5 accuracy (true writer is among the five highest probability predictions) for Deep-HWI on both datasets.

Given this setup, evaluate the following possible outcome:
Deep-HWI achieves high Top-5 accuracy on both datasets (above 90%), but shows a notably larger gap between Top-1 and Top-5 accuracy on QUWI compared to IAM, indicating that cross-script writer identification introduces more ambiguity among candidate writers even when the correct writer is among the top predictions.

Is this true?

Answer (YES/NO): NO